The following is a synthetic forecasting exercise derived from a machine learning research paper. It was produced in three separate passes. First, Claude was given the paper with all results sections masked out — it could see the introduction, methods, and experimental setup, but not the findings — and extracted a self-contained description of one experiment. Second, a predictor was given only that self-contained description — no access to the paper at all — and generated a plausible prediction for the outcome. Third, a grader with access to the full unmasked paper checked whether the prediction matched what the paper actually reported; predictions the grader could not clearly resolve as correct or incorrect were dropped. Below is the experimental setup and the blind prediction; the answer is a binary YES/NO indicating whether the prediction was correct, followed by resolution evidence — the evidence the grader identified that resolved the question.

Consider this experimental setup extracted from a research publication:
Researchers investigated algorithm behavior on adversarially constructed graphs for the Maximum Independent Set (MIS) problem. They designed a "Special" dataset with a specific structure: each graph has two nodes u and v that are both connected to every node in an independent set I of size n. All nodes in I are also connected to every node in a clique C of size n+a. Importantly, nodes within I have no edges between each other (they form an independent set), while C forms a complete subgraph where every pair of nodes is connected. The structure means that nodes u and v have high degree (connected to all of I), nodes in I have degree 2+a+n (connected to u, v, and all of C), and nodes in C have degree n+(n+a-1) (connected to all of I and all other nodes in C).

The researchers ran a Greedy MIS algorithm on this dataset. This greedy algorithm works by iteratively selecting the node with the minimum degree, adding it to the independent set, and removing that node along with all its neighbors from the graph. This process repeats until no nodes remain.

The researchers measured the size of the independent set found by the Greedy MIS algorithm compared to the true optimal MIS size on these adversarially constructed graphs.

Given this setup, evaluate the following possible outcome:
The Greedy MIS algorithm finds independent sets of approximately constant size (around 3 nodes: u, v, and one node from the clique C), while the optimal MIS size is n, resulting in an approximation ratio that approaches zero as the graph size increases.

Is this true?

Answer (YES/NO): YES